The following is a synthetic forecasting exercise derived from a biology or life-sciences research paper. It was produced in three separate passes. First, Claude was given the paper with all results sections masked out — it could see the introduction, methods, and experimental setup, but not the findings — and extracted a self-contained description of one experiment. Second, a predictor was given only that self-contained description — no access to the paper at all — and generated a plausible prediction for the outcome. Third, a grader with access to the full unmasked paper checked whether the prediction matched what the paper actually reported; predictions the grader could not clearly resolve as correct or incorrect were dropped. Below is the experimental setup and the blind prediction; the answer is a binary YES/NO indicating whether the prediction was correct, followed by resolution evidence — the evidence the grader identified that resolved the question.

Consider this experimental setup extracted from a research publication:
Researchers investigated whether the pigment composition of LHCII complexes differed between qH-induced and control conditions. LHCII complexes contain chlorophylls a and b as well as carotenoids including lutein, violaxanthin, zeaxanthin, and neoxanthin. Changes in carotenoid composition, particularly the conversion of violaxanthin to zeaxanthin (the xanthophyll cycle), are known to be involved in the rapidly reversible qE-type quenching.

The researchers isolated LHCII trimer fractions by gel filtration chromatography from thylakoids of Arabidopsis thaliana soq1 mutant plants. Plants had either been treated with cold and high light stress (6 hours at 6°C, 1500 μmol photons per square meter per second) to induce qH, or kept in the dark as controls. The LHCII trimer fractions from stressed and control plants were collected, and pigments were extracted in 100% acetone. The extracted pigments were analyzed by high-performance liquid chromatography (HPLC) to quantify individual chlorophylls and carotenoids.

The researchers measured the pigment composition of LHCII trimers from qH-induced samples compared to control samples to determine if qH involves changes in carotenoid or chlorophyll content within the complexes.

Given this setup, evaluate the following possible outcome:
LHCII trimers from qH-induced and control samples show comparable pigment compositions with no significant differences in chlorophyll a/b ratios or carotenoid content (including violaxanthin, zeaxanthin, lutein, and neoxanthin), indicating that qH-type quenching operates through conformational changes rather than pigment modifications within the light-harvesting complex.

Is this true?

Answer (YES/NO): YES